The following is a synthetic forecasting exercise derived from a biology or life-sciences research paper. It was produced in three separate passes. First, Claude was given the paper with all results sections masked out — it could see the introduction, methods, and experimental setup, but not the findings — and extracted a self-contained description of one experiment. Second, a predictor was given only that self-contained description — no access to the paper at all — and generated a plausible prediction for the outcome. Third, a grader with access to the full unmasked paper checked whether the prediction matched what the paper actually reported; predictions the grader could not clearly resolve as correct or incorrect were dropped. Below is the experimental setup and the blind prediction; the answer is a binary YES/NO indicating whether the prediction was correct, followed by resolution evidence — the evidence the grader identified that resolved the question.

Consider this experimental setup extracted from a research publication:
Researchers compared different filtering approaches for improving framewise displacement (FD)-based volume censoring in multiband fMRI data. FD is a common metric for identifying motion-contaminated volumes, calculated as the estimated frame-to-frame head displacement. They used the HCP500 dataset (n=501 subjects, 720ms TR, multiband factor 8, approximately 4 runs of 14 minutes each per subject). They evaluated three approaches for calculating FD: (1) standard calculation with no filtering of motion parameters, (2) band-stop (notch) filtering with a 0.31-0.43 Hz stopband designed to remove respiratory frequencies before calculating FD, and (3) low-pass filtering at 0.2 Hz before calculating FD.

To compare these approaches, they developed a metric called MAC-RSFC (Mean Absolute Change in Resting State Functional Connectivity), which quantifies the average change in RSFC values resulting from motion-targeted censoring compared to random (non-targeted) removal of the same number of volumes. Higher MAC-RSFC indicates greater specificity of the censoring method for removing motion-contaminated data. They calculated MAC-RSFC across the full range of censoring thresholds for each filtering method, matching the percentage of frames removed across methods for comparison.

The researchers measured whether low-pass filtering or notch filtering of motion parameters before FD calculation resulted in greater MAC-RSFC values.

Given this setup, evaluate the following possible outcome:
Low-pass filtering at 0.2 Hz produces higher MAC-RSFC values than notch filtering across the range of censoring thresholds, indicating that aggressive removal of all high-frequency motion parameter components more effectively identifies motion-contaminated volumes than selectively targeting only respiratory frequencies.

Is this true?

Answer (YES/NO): YES